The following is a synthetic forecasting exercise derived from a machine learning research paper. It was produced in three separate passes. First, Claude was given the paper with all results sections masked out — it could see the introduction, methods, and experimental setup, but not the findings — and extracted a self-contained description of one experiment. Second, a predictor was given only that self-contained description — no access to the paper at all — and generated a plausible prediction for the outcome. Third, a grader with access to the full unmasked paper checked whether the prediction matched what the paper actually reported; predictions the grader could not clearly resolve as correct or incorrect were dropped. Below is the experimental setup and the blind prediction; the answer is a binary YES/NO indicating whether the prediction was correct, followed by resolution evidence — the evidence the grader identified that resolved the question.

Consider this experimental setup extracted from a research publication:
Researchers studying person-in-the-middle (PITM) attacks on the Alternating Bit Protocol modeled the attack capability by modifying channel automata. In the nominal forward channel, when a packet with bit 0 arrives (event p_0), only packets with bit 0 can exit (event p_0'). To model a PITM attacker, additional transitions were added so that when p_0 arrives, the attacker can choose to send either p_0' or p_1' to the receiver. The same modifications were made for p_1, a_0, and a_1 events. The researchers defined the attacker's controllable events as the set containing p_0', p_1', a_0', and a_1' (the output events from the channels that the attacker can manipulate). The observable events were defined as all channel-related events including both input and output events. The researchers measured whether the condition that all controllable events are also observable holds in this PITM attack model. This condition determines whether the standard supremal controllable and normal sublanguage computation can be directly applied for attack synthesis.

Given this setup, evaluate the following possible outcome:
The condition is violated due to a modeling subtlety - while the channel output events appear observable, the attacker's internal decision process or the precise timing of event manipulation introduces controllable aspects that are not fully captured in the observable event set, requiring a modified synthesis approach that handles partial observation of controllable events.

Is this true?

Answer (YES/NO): NO